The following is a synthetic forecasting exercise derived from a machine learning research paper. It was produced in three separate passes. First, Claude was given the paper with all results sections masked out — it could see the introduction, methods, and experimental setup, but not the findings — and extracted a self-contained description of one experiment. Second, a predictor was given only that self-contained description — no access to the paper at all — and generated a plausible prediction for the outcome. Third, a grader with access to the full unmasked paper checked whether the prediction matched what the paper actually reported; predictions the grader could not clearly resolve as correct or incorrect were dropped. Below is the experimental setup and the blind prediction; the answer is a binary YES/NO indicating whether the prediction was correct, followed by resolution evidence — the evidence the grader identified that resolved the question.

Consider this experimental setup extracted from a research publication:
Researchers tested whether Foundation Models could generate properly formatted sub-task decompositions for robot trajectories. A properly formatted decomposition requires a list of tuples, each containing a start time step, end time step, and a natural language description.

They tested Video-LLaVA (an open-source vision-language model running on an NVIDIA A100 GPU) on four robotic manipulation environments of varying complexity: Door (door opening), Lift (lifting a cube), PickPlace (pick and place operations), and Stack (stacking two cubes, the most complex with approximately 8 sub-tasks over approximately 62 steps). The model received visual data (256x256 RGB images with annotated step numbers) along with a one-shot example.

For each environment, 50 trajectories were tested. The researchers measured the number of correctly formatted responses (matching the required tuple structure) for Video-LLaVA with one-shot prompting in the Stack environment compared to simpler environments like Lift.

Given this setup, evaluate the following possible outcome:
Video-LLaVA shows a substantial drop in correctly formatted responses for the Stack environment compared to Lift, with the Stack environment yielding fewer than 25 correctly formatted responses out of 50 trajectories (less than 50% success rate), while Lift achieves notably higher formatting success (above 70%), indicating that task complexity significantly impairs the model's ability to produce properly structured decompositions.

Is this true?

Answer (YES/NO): YES